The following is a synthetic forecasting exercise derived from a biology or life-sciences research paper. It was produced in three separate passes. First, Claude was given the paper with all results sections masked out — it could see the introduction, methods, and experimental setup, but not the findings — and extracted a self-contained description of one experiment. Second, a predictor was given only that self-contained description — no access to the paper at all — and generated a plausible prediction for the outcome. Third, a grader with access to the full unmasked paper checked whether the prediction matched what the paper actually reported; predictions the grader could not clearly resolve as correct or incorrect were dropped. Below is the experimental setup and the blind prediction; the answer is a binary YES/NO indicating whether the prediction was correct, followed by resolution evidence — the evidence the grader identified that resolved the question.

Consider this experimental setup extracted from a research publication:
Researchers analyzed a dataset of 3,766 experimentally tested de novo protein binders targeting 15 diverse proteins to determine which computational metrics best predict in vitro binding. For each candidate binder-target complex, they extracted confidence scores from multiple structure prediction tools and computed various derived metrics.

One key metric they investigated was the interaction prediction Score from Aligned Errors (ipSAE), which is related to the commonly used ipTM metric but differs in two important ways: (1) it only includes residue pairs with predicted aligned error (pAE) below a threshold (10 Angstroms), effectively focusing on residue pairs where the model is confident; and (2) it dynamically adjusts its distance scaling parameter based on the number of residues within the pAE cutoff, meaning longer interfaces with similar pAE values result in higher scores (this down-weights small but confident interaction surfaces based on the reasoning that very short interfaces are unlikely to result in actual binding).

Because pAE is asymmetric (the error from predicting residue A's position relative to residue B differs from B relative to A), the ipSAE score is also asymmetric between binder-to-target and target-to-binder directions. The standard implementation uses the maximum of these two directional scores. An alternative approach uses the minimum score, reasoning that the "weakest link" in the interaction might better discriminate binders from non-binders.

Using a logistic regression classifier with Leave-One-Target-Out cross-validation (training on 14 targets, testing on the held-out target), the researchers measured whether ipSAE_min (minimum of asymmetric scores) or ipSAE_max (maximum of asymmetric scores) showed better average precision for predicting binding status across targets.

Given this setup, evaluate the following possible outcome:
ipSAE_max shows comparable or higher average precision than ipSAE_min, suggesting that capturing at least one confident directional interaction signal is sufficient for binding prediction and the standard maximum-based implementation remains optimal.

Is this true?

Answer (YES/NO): NO